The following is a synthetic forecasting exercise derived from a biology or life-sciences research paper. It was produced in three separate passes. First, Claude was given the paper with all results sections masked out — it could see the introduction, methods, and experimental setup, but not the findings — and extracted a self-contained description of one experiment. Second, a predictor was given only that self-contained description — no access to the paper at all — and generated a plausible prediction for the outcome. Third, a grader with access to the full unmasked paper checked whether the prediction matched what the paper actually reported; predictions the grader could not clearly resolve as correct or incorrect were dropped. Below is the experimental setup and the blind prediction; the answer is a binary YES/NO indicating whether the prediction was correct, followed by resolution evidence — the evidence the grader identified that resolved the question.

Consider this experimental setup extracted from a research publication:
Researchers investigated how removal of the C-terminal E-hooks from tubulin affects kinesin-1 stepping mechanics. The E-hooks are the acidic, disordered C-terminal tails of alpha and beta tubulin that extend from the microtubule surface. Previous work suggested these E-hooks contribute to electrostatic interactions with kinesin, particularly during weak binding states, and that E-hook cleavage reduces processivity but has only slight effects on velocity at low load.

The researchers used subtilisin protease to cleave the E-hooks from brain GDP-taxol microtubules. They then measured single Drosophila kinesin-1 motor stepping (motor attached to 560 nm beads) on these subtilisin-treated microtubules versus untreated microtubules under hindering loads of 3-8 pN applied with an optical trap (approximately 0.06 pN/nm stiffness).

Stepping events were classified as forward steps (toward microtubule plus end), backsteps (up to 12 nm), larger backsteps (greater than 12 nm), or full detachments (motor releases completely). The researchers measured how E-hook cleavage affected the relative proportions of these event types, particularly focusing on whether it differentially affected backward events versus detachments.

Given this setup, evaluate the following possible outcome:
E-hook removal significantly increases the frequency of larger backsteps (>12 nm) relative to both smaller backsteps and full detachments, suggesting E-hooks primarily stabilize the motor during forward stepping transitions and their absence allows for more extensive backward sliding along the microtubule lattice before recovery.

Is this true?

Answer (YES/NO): NO